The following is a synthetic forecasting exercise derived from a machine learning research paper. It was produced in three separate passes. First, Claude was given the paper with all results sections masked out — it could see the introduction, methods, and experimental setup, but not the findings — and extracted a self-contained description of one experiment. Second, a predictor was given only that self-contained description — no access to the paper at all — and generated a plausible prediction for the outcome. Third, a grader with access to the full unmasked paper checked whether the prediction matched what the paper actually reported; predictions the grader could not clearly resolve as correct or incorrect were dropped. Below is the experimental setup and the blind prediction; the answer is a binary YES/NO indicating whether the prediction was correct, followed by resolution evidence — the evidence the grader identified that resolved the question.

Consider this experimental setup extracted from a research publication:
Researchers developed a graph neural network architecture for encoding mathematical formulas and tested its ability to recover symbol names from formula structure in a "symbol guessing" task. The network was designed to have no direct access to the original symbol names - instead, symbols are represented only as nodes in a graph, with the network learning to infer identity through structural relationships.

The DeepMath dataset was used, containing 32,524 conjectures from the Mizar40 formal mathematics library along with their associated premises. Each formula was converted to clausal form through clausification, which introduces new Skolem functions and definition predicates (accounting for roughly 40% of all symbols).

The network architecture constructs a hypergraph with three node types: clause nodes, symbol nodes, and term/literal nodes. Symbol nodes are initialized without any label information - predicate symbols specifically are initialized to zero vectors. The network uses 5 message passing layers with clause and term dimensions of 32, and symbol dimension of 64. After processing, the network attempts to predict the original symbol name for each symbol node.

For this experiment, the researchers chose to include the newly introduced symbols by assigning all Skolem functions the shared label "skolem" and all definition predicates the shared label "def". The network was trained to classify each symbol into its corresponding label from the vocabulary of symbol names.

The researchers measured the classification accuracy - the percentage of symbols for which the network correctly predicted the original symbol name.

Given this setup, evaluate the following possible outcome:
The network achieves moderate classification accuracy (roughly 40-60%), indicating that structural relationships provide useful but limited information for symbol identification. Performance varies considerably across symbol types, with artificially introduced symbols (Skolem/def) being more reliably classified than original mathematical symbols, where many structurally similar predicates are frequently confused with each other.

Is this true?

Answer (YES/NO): NO